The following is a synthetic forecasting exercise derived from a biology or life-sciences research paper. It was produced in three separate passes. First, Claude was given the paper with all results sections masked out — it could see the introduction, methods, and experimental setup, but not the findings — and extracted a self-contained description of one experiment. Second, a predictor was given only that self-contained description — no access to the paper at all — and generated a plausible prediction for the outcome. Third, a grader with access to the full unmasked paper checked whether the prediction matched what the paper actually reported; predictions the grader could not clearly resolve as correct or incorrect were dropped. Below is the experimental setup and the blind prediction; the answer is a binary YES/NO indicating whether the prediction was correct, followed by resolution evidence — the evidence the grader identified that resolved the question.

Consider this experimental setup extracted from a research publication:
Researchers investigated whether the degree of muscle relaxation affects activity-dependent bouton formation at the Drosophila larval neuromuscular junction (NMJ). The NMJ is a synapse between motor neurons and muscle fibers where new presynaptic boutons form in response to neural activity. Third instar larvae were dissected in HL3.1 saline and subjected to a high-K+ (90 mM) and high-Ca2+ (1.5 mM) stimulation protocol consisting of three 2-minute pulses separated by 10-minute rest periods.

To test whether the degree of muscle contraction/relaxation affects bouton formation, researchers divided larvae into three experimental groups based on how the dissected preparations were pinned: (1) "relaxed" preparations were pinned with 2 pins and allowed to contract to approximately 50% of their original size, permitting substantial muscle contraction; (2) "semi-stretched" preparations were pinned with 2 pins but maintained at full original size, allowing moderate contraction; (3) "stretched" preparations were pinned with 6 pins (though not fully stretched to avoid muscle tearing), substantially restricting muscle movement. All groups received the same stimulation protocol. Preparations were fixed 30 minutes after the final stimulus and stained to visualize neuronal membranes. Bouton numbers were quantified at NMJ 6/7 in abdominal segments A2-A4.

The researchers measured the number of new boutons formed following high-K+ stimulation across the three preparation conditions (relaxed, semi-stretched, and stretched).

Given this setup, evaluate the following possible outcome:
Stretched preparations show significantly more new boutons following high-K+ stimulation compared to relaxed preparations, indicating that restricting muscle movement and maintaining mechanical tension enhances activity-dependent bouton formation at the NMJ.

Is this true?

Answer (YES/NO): NO